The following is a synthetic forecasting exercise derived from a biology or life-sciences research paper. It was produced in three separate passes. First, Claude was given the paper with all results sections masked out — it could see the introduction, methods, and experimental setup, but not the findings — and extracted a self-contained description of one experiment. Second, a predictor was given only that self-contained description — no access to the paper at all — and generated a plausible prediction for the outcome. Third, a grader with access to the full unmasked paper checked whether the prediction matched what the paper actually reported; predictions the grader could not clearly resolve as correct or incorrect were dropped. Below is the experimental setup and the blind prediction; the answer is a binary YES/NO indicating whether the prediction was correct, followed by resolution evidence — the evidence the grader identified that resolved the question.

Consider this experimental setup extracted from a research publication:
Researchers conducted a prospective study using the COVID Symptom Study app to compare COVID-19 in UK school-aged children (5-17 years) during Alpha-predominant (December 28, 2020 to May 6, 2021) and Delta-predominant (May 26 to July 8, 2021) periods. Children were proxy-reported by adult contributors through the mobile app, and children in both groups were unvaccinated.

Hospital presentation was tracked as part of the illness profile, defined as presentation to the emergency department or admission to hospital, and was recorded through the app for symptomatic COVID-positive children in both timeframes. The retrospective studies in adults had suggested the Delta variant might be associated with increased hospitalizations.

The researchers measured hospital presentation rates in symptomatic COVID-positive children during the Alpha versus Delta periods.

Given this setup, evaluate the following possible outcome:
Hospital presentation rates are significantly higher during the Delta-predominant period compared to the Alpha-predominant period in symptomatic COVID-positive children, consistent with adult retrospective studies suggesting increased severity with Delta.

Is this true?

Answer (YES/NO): NO